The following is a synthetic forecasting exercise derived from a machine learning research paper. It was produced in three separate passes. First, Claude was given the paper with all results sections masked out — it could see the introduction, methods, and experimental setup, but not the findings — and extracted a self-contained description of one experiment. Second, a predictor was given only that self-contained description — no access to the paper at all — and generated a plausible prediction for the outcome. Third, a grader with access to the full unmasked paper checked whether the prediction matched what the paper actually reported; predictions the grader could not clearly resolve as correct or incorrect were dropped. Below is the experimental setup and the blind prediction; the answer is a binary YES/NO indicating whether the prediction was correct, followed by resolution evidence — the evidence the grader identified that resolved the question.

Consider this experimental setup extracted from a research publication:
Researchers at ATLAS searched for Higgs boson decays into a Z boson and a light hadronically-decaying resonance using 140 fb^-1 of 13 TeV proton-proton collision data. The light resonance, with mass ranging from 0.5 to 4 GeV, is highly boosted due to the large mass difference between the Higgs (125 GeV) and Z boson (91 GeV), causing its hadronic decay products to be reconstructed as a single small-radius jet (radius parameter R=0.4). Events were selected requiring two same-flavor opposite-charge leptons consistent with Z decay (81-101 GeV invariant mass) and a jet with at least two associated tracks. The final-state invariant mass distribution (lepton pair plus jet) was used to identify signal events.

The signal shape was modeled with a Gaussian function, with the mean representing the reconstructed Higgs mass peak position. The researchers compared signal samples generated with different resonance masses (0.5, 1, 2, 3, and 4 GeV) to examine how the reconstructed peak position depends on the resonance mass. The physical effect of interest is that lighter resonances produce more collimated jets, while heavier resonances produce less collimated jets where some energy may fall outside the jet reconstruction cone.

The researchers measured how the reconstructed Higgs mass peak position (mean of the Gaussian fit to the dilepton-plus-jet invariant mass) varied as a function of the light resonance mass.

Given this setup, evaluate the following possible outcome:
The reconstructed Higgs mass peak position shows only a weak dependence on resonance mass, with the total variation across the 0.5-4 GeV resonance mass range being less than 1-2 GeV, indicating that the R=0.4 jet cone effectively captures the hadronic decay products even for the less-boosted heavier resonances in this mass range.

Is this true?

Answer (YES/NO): NO